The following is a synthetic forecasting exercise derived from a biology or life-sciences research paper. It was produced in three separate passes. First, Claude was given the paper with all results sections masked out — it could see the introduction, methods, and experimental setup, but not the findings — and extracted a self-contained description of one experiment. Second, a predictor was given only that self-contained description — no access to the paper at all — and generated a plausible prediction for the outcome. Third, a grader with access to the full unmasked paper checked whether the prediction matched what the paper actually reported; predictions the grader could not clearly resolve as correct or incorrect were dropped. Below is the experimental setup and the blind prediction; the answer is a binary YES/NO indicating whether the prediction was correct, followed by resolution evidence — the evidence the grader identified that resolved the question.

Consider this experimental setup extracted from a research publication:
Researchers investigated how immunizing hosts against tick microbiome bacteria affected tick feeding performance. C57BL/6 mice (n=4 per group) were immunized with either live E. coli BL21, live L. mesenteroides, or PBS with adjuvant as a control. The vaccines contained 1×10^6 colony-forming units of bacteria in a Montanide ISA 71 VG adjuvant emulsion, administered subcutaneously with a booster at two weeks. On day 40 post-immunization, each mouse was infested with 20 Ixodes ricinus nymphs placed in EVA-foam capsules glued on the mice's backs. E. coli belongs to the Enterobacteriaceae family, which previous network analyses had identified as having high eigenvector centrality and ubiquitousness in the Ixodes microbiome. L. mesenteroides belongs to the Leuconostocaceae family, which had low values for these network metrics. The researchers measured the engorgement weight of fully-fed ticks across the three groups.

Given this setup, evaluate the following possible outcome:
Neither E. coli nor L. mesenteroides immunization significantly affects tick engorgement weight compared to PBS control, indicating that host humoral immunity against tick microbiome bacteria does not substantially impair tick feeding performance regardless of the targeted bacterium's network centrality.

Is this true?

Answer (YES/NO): NO